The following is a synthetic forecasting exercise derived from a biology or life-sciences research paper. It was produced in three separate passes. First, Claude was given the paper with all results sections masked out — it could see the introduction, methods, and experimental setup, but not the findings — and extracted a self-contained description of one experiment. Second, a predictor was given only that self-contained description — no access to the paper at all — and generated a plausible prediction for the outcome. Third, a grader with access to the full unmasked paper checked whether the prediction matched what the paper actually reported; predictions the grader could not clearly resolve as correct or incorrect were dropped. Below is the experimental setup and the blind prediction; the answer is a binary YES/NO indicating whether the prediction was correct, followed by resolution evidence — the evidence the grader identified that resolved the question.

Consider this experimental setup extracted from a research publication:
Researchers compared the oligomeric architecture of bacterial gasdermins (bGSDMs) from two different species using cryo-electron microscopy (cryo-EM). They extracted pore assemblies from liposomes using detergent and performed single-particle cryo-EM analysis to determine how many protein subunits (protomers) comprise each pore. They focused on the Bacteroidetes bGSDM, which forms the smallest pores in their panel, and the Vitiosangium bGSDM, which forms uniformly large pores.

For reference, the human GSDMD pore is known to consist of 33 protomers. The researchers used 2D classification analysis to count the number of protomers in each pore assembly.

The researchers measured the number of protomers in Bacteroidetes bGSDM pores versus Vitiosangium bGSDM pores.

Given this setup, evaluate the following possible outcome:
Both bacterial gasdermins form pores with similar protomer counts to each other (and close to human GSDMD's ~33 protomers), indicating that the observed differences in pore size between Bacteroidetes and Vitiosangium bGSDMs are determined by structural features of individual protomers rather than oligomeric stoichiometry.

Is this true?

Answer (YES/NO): NO